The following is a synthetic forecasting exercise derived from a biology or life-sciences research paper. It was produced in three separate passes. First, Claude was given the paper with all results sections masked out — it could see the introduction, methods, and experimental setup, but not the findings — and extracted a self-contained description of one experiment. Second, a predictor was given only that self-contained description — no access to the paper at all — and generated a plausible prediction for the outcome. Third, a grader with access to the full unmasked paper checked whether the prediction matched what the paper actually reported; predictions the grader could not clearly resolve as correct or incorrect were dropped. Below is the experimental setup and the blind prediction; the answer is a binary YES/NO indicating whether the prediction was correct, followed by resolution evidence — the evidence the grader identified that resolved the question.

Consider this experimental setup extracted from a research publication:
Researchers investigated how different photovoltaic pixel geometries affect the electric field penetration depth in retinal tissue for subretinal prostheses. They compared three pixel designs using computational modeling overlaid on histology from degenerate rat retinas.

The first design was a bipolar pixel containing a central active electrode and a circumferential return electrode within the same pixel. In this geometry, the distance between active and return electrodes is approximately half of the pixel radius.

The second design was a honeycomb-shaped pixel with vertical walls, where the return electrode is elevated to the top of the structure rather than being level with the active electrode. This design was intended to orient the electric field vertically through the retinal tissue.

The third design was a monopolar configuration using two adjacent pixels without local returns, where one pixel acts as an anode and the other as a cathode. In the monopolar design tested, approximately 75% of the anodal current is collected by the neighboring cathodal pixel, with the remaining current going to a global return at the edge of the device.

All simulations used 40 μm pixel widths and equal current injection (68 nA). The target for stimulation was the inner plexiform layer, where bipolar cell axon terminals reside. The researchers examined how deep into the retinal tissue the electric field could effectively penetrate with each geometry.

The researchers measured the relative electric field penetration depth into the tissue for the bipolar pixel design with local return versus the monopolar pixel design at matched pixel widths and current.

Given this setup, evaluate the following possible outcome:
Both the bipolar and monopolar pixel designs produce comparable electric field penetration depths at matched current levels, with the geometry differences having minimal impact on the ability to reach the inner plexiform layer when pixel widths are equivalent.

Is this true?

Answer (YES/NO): NO